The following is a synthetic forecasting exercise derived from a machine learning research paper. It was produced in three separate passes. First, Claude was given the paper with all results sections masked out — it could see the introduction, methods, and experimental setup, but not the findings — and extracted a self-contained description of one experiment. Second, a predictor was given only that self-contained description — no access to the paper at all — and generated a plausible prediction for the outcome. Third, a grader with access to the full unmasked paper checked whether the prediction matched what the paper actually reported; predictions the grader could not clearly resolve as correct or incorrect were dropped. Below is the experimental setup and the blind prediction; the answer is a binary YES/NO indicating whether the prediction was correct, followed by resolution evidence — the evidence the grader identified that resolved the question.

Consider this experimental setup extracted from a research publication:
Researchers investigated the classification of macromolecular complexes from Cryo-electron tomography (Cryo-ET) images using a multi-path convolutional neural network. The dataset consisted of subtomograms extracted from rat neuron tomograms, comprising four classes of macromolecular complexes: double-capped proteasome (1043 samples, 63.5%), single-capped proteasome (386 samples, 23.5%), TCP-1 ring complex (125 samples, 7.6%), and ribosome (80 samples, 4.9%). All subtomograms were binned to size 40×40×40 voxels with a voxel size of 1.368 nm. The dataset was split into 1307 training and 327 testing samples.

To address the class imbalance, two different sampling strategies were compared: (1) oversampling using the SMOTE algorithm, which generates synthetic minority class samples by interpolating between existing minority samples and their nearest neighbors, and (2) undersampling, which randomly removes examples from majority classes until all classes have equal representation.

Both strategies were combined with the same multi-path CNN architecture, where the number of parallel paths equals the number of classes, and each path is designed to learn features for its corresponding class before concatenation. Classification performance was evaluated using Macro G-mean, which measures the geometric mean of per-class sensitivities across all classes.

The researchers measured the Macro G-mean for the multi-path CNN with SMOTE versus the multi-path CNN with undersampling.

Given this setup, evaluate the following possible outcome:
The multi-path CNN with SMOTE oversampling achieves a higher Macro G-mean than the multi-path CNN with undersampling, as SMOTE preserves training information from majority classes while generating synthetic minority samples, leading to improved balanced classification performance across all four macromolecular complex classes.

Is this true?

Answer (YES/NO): YES